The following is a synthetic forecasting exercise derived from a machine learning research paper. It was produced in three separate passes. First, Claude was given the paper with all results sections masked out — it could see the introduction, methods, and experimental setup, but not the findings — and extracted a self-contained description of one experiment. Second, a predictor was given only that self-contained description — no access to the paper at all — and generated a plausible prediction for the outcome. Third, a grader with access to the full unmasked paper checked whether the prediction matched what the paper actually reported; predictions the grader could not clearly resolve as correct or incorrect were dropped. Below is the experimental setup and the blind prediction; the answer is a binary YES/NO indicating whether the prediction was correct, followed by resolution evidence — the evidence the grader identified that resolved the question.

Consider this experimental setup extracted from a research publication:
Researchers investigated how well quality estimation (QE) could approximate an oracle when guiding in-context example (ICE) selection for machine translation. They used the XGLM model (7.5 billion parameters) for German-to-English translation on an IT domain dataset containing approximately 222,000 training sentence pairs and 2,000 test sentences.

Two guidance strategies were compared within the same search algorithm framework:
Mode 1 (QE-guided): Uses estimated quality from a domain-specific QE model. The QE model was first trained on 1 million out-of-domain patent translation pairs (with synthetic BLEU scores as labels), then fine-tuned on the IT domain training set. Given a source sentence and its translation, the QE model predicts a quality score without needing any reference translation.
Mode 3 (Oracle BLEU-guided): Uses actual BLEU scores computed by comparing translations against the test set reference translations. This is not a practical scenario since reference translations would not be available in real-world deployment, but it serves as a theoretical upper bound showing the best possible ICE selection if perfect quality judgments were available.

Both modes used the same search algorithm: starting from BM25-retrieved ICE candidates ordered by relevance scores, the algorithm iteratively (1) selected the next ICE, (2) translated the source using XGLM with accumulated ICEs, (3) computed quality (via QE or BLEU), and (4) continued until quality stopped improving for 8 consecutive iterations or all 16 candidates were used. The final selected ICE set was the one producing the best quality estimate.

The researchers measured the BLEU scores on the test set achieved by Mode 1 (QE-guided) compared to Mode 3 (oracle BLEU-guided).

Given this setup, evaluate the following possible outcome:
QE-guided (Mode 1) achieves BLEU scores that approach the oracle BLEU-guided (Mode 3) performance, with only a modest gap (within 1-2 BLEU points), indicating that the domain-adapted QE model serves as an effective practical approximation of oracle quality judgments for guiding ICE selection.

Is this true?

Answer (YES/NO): NO